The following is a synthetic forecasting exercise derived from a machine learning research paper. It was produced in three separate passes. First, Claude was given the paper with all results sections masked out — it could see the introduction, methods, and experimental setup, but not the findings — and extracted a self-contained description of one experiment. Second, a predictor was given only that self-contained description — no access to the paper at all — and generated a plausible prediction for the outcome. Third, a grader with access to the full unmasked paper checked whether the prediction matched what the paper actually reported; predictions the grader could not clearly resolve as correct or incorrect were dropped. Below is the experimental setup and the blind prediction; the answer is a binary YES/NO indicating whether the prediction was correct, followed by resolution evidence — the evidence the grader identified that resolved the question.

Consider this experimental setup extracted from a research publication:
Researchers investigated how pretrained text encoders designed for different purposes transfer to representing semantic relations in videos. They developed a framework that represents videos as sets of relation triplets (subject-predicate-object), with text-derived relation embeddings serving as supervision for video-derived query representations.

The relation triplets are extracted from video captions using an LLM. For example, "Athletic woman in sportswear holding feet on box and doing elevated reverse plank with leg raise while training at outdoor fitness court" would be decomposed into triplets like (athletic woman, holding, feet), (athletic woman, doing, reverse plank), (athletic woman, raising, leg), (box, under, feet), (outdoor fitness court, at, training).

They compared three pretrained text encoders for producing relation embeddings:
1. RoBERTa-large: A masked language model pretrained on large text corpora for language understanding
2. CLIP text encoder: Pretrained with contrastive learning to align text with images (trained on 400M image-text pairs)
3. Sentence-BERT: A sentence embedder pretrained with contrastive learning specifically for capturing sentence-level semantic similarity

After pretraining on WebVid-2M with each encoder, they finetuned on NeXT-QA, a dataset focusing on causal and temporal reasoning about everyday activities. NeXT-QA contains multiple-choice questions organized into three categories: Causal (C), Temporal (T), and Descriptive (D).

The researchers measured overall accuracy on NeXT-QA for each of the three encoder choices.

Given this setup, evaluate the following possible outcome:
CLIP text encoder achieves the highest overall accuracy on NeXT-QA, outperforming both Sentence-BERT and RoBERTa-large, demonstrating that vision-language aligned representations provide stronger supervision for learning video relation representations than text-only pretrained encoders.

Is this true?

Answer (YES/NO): NO